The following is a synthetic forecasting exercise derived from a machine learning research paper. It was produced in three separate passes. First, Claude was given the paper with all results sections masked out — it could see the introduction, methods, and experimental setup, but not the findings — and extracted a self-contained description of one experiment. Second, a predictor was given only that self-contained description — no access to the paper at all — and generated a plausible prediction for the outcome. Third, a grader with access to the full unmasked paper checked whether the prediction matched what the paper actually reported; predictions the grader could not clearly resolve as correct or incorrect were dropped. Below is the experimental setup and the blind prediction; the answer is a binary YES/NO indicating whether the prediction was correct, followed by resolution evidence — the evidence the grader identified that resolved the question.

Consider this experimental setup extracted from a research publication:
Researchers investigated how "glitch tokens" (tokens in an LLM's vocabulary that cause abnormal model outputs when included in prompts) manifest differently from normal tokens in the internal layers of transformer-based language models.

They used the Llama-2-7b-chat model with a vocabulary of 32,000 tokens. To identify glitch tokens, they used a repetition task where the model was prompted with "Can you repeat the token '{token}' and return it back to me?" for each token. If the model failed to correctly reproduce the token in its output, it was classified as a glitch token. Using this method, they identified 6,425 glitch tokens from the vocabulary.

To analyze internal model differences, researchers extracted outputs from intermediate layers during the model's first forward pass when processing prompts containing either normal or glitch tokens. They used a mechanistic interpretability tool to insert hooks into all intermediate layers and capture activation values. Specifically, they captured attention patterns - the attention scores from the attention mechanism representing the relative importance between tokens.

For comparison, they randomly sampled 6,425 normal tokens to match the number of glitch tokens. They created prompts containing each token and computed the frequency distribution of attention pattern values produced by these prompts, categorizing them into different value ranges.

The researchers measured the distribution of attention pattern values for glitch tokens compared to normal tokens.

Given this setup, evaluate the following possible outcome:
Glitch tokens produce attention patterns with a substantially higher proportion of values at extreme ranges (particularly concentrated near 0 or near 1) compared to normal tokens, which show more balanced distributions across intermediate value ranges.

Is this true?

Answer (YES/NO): NO